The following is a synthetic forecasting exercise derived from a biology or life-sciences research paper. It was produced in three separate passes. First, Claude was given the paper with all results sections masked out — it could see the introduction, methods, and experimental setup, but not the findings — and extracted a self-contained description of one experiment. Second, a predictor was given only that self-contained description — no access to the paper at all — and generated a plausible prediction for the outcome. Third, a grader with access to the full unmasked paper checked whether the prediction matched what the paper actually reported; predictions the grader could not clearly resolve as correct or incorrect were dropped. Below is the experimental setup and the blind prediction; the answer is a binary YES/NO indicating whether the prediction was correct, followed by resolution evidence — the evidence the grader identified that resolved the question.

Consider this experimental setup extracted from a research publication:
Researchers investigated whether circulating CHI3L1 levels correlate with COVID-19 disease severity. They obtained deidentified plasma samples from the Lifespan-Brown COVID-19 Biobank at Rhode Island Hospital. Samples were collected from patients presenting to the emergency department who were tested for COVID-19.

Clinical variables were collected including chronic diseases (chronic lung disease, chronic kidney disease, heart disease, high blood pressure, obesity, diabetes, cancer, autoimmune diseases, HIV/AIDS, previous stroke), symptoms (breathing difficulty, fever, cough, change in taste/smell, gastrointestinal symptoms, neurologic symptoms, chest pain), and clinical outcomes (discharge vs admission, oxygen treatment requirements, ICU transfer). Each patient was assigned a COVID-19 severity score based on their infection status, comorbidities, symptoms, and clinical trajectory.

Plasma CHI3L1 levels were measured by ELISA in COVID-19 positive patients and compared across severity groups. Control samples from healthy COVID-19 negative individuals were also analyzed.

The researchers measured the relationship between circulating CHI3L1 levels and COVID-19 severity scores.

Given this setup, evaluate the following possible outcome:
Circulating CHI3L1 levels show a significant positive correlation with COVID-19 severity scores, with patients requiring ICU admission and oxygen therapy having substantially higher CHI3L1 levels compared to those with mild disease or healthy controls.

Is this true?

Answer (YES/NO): YES